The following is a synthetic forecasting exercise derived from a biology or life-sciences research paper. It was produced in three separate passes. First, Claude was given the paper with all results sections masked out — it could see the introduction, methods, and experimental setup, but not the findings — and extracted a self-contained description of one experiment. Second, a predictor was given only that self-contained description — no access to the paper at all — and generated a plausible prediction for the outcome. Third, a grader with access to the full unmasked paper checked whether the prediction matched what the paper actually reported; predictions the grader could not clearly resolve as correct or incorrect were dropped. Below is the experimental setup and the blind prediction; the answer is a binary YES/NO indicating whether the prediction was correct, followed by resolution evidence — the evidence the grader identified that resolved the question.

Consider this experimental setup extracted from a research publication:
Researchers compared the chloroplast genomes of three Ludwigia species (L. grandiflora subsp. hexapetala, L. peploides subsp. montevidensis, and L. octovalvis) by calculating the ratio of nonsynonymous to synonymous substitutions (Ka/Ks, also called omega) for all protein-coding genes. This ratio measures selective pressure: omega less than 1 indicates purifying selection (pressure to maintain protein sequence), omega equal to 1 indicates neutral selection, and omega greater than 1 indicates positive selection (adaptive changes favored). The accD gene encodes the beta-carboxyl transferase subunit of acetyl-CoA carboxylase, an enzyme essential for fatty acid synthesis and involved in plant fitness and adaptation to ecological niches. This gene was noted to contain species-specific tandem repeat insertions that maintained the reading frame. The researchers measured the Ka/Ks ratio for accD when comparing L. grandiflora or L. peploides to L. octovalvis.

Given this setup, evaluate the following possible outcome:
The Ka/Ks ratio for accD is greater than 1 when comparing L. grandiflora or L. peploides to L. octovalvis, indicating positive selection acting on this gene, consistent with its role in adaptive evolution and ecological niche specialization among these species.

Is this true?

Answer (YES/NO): YES